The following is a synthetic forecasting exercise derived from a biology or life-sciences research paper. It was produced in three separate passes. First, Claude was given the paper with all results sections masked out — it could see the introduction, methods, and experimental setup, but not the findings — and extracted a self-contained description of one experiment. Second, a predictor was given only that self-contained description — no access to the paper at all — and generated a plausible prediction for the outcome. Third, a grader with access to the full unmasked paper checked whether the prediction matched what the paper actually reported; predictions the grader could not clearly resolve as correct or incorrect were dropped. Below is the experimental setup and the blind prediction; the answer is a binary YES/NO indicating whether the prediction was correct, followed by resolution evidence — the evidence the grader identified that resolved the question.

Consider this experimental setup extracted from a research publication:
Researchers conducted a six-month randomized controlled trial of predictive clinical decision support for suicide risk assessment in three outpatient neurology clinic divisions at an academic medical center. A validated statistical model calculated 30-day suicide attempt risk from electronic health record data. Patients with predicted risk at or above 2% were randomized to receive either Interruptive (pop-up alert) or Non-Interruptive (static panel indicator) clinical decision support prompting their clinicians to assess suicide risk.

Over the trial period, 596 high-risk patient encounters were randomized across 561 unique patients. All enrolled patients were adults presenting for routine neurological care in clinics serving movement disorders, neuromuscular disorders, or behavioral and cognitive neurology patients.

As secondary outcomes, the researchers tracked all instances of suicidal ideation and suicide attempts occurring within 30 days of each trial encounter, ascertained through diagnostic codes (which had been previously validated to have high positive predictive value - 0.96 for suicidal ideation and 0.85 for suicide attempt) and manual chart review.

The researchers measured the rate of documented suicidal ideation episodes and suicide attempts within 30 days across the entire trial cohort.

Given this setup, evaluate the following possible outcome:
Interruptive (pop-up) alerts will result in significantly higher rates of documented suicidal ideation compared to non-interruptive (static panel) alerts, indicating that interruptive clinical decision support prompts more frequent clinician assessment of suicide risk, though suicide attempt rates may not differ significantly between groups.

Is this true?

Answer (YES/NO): NO